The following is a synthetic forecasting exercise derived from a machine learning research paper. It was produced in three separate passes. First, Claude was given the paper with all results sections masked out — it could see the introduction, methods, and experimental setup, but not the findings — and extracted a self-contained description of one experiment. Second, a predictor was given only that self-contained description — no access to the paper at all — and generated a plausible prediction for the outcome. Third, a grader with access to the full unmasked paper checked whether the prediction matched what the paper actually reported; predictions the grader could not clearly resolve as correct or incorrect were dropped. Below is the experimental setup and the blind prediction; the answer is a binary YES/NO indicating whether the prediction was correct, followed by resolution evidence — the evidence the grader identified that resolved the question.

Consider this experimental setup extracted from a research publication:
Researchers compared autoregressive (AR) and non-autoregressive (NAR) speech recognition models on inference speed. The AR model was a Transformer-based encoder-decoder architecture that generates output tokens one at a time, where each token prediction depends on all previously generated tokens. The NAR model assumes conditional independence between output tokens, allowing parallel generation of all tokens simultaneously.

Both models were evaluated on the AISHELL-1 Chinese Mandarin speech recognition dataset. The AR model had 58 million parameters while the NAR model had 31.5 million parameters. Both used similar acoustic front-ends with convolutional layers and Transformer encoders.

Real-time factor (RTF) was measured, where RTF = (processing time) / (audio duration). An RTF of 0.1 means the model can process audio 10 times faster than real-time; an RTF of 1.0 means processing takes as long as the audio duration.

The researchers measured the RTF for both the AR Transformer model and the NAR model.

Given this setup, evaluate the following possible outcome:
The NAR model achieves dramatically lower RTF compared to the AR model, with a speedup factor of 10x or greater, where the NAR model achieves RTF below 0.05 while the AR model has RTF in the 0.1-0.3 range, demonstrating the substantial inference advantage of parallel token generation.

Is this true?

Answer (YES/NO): NO